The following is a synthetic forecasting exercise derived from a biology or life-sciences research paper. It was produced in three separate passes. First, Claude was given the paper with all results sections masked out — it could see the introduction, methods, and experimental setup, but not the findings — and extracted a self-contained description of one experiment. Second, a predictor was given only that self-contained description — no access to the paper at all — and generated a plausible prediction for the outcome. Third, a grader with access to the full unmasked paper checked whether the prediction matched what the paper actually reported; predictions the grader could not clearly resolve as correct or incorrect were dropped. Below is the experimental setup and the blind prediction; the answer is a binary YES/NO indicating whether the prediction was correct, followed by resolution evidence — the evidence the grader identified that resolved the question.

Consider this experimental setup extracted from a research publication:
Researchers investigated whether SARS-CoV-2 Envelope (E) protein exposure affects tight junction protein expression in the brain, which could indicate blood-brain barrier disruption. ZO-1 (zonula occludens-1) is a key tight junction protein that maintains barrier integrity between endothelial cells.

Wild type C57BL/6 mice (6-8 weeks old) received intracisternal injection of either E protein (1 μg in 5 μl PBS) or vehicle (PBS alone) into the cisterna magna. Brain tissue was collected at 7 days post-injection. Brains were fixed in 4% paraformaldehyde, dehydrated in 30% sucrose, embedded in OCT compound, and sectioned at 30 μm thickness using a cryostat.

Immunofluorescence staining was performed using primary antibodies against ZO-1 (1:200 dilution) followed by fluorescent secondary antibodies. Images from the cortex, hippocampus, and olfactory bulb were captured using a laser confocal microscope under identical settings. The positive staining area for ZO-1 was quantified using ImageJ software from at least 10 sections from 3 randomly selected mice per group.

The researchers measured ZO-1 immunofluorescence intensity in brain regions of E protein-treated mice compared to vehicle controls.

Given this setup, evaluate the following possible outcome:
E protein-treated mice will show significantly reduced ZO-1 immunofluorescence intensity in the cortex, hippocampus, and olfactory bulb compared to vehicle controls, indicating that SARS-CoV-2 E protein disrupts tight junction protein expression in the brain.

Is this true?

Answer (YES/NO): YES